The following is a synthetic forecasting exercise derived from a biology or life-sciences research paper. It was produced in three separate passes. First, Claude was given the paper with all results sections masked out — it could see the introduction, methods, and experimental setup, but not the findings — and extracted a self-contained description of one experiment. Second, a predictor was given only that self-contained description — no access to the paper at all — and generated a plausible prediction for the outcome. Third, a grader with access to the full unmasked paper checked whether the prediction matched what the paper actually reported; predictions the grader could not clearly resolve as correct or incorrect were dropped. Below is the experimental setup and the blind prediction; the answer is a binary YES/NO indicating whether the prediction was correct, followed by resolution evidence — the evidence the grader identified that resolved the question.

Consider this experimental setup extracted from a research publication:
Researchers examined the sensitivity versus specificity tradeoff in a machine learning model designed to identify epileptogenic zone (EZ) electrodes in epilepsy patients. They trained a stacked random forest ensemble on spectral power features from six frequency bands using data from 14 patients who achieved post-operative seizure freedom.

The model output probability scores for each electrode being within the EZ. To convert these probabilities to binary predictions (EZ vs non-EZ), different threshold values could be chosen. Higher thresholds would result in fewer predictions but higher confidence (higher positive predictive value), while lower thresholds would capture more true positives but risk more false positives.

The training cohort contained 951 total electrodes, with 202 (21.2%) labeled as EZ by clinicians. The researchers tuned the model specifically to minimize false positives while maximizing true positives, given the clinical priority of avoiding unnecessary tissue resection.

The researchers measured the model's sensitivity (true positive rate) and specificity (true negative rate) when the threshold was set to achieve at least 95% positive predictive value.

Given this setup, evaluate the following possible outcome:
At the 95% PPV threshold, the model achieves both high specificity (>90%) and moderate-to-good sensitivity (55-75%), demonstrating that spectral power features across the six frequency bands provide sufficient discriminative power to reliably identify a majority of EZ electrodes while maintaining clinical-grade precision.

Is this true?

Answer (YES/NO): NO